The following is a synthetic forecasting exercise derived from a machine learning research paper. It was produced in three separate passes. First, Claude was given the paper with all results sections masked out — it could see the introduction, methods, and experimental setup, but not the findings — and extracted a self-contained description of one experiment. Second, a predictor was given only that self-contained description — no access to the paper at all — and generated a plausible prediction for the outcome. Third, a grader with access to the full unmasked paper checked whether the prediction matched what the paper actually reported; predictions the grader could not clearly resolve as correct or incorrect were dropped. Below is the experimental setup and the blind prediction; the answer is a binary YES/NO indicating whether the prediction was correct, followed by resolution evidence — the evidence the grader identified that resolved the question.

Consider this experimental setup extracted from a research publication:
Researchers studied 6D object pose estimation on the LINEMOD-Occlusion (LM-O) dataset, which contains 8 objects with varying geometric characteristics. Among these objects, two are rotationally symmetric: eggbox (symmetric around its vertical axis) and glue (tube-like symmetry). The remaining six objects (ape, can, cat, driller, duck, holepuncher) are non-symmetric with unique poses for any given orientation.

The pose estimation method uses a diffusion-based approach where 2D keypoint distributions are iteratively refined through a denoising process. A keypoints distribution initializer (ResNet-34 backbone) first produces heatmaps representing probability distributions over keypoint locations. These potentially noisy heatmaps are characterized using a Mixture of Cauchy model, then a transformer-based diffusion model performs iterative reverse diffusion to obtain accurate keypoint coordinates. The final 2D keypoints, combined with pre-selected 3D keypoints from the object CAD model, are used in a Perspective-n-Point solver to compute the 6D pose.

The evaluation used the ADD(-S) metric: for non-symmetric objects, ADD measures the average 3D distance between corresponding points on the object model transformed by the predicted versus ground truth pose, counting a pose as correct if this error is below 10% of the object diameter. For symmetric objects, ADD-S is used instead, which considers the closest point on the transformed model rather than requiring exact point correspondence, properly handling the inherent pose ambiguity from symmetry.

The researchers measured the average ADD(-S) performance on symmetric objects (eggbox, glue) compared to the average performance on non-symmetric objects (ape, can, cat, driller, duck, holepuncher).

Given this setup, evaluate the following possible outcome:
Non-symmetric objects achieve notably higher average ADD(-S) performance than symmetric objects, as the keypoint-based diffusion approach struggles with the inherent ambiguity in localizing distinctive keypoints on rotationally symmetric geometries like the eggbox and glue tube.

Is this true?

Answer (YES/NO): NO